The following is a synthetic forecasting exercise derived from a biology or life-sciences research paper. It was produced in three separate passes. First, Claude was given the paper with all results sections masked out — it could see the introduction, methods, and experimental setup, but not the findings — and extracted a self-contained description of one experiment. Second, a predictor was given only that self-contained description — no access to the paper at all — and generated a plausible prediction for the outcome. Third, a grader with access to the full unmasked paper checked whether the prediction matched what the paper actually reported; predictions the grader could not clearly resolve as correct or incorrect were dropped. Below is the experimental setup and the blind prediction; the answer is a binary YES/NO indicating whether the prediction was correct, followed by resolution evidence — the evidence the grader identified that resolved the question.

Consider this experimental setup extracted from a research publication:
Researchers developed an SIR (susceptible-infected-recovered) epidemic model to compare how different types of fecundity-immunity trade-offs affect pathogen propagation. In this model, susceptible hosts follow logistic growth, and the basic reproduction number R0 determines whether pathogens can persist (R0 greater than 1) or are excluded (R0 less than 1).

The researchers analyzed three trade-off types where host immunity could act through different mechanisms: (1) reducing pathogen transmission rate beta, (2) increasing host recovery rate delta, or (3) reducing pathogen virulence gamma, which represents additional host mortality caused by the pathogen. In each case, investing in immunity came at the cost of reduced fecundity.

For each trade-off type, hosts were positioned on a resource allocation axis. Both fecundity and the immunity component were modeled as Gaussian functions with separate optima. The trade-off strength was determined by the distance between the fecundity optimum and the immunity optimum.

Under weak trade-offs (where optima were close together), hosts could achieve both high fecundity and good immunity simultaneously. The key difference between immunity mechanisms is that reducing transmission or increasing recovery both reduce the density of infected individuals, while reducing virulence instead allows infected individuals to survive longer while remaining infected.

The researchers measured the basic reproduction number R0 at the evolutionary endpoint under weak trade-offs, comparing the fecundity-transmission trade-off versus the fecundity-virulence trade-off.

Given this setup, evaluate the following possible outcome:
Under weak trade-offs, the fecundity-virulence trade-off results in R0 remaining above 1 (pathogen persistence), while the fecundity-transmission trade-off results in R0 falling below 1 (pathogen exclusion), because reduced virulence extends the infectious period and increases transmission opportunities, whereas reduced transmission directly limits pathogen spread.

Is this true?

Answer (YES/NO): YES